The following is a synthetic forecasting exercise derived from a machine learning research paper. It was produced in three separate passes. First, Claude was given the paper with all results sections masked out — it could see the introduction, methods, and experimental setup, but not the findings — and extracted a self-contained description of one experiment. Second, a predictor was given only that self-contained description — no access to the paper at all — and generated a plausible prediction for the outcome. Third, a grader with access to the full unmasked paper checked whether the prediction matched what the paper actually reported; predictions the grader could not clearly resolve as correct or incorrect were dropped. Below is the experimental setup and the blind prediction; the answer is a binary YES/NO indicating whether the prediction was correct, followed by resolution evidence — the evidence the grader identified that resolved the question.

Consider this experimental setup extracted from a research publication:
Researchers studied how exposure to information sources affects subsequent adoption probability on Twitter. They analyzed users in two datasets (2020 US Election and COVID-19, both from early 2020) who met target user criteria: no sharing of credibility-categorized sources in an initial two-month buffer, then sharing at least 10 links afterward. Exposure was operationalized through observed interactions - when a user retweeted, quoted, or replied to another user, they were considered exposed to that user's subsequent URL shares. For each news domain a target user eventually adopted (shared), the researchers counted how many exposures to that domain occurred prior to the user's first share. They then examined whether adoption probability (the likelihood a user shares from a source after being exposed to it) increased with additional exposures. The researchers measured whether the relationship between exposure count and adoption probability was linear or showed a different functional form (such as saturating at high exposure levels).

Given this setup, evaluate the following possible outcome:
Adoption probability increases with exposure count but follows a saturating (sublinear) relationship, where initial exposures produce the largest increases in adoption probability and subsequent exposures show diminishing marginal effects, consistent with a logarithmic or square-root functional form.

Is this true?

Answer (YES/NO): YES